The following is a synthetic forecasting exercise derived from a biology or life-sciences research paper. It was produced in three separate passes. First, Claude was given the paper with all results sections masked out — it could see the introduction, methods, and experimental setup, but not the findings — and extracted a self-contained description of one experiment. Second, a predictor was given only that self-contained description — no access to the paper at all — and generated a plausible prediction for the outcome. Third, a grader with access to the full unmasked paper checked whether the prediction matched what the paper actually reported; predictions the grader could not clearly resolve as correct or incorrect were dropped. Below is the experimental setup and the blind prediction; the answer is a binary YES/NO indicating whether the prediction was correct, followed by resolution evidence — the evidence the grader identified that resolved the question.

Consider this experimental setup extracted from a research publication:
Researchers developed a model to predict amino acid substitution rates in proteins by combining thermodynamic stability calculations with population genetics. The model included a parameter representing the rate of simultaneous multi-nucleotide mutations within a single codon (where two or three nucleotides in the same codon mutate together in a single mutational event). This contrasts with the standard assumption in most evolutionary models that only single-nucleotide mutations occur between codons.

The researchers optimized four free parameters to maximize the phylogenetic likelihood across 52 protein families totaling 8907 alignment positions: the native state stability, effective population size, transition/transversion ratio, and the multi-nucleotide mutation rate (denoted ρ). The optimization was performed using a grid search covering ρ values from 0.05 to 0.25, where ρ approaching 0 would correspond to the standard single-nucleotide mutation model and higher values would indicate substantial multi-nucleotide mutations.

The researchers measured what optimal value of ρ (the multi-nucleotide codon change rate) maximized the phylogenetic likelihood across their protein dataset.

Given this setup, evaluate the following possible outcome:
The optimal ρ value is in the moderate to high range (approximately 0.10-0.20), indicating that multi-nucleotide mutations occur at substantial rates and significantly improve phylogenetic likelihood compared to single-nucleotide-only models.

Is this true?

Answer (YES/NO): YES